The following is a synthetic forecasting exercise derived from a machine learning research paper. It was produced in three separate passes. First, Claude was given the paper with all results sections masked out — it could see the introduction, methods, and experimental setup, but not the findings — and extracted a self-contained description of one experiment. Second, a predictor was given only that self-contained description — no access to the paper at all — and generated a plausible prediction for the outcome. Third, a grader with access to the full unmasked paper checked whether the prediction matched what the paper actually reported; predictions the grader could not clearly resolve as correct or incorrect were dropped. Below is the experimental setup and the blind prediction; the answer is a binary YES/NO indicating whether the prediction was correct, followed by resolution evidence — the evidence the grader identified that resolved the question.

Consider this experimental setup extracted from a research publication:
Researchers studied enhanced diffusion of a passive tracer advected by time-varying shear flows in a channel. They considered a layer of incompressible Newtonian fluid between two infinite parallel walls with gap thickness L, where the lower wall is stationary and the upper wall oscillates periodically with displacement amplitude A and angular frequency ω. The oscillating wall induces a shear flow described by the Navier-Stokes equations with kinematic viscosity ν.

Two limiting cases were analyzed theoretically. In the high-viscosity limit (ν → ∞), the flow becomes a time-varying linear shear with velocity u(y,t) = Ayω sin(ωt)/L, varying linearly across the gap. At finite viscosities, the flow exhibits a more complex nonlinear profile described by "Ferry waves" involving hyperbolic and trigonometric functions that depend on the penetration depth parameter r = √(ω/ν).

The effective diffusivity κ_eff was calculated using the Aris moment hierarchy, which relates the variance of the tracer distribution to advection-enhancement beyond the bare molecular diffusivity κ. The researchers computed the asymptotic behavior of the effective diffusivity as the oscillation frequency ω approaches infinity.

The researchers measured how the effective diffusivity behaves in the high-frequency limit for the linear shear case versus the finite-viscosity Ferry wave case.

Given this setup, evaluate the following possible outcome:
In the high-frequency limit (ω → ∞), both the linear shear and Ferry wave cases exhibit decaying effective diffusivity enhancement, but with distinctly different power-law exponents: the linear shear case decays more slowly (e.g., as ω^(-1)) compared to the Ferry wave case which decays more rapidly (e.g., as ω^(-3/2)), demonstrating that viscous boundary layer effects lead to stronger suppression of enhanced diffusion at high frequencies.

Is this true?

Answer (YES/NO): NO